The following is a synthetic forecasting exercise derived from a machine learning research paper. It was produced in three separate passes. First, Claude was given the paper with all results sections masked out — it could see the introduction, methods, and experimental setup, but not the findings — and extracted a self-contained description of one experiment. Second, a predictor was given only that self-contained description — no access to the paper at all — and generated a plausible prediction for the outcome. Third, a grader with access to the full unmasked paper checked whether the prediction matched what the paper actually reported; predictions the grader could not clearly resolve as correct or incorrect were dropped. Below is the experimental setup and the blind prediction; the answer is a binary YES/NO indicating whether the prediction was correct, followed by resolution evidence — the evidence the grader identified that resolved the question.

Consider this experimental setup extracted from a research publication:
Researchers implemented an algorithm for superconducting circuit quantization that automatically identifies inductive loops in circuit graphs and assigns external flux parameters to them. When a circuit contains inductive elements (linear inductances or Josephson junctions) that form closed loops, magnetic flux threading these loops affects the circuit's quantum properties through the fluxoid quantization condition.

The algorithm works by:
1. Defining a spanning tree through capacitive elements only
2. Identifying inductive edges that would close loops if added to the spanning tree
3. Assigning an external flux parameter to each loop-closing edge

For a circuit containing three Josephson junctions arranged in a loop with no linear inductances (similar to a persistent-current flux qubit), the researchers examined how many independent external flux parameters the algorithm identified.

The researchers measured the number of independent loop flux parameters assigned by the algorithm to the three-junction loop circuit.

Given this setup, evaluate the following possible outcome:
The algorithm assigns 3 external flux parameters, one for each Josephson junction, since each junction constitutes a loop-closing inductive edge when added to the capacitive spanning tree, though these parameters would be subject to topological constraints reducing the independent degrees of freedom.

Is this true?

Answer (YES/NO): NO